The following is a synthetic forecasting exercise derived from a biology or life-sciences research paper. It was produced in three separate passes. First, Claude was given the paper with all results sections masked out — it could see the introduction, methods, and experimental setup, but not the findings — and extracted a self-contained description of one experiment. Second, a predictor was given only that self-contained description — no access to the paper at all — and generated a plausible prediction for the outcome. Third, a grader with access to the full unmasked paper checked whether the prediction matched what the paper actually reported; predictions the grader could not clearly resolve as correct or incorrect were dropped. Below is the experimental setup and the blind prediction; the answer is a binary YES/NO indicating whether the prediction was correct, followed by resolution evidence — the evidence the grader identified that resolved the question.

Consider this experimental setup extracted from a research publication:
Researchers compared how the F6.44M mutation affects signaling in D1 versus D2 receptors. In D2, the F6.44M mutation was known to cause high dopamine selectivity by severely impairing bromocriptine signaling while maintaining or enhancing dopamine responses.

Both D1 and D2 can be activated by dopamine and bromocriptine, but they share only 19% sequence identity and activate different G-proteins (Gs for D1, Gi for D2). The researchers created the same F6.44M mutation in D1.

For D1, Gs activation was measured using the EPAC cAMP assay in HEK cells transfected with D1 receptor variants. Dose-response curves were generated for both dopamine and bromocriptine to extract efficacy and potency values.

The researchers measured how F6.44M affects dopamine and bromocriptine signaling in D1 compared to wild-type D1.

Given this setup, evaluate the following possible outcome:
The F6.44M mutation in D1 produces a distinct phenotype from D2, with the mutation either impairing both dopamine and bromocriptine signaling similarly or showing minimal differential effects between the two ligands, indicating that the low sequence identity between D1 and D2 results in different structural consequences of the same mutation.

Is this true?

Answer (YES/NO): NO